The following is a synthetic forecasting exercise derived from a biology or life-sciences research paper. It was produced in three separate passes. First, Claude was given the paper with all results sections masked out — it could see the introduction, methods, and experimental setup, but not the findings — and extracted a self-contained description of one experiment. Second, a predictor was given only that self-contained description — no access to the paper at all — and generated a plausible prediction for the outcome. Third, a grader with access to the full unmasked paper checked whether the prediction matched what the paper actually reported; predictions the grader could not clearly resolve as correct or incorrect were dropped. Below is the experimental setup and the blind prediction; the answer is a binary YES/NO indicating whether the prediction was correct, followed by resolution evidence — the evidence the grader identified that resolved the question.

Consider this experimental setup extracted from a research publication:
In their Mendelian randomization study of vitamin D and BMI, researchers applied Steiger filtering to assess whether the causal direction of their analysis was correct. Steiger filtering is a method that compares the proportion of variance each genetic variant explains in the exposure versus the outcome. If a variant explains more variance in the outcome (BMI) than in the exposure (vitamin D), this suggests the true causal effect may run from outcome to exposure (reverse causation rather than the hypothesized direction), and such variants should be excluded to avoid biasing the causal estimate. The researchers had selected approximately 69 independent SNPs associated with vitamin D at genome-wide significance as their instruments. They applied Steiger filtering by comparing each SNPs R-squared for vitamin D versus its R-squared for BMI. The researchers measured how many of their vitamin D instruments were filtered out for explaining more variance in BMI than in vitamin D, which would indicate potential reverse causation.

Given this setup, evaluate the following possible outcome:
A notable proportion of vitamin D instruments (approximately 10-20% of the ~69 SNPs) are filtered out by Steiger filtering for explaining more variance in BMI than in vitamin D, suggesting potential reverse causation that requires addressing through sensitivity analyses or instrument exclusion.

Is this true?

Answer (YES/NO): NO